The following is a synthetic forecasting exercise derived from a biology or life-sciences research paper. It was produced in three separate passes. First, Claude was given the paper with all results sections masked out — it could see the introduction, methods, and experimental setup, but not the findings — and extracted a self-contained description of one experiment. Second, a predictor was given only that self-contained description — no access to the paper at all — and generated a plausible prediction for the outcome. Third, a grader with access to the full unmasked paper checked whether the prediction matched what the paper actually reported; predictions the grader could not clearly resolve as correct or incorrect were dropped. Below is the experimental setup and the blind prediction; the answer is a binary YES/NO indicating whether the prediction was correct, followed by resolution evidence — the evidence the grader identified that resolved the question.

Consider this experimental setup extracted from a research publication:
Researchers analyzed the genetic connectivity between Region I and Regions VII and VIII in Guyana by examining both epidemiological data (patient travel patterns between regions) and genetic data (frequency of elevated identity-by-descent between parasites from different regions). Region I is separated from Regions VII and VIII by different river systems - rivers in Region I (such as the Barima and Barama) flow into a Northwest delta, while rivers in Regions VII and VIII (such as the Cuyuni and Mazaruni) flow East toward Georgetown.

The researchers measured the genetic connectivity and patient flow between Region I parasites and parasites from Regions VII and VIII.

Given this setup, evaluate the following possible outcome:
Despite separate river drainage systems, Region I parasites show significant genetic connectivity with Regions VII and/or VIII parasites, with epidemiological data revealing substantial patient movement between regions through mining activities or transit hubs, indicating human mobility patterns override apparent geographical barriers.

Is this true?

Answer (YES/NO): NO